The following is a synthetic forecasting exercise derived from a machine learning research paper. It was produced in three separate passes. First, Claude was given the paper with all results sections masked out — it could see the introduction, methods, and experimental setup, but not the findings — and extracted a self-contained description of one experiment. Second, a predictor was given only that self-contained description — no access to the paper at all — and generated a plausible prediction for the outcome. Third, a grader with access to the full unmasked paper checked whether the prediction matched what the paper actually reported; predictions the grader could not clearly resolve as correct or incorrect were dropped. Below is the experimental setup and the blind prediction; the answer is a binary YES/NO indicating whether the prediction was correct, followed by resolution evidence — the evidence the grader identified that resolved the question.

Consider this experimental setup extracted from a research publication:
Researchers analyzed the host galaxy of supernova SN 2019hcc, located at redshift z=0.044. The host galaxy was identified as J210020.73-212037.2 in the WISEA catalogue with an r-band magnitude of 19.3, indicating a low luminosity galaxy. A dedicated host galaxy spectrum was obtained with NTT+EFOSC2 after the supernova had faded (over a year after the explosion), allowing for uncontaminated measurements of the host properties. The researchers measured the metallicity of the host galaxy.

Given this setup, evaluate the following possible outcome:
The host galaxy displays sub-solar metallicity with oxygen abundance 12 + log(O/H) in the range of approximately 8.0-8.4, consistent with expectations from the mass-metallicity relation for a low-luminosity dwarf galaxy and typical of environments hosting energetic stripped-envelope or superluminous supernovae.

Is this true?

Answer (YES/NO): YES